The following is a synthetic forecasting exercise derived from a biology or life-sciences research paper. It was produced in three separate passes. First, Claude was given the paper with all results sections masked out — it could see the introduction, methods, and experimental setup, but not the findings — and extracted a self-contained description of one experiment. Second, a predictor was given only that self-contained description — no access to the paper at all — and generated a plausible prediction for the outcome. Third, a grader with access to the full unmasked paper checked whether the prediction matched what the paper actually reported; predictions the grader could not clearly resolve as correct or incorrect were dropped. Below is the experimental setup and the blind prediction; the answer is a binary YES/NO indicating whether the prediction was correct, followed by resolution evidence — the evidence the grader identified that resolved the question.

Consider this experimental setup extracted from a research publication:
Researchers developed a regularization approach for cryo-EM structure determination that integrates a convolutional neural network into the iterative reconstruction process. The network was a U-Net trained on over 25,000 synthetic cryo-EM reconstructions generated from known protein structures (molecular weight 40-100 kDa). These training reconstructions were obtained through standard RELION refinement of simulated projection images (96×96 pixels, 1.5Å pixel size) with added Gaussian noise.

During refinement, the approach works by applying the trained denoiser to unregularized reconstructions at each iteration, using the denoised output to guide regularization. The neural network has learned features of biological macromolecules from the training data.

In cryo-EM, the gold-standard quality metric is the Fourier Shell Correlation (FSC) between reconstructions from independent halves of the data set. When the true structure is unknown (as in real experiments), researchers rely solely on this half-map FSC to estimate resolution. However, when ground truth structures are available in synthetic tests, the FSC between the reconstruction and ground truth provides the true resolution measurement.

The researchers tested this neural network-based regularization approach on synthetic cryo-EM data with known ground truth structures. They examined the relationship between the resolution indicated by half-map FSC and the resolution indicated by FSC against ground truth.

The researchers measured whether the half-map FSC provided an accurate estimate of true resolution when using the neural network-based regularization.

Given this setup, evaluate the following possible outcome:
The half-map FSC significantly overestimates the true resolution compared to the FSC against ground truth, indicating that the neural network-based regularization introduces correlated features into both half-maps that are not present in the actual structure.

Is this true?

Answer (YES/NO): YES